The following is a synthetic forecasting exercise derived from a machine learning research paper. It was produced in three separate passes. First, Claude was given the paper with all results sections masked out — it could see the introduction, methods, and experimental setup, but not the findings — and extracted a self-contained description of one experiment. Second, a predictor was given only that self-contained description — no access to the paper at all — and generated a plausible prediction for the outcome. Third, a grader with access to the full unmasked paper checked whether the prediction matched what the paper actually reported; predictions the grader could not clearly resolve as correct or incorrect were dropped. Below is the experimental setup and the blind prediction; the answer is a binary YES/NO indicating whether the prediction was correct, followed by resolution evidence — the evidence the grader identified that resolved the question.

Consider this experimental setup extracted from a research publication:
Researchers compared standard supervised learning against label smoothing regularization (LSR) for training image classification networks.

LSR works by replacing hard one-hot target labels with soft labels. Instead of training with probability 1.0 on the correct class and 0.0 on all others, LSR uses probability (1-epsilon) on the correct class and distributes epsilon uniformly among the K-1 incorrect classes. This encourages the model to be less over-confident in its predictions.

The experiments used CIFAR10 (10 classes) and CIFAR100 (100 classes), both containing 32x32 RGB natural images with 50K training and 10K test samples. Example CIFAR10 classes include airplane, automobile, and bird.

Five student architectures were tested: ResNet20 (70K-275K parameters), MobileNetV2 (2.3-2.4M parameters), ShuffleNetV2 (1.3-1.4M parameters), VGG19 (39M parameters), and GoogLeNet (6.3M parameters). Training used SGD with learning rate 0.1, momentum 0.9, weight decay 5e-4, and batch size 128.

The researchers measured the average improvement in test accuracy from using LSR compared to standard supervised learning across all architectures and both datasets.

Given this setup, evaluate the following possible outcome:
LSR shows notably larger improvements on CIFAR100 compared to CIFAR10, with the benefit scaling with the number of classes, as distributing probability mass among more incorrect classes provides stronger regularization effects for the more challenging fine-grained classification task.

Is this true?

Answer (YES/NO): NO